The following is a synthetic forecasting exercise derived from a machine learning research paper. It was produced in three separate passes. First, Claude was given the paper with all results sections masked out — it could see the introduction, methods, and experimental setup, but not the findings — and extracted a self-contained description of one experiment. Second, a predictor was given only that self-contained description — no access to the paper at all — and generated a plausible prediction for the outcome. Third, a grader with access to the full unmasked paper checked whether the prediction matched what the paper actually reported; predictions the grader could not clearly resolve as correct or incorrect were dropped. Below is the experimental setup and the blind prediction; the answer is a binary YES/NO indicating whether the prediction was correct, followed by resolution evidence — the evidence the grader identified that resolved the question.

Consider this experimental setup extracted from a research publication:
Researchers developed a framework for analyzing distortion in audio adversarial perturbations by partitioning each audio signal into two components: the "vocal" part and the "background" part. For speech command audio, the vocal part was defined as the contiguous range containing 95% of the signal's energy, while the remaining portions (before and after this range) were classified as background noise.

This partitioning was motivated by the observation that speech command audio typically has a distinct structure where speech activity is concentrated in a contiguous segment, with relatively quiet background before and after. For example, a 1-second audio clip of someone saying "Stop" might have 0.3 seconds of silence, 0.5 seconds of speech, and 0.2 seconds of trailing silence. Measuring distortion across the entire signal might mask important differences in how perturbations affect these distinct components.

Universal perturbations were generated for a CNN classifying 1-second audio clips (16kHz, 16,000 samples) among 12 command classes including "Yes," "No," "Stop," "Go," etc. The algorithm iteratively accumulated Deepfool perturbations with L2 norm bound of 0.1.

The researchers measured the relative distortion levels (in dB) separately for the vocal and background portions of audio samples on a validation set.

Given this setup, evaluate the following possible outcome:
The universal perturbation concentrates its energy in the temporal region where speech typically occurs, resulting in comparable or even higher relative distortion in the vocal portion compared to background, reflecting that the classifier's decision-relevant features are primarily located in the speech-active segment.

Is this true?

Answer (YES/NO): NO